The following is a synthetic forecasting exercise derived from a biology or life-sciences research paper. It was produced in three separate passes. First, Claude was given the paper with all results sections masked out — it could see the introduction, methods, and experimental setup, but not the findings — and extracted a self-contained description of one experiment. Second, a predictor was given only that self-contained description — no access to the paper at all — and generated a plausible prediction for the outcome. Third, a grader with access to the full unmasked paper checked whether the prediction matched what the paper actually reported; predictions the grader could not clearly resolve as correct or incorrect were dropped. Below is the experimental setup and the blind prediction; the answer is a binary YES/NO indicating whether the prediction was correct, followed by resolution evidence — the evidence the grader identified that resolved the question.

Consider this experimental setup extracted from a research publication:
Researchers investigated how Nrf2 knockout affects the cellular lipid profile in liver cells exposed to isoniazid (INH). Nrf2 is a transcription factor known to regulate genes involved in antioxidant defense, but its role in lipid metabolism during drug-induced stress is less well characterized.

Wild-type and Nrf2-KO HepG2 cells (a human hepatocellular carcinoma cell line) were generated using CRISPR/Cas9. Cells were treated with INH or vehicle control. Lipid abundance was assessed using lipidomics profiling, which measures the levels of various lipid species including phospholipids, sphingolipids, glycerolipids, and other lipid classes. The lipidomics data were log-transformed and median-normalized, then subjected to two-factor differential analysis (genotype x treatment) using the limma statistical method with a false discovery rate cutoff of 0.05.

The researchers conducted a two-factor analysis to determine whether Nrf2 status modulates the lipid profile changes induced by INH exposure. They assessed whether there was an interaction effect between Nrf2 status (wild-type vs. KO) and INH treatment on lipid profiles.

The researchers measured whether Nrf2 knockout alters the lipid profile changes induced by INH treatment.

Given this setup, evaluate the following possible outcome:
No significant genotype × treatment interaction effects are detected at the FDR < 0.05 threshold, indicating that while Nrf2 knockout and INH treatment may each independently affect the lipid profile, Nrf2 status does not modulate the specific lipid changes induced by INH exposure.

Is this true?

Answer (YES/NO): YES